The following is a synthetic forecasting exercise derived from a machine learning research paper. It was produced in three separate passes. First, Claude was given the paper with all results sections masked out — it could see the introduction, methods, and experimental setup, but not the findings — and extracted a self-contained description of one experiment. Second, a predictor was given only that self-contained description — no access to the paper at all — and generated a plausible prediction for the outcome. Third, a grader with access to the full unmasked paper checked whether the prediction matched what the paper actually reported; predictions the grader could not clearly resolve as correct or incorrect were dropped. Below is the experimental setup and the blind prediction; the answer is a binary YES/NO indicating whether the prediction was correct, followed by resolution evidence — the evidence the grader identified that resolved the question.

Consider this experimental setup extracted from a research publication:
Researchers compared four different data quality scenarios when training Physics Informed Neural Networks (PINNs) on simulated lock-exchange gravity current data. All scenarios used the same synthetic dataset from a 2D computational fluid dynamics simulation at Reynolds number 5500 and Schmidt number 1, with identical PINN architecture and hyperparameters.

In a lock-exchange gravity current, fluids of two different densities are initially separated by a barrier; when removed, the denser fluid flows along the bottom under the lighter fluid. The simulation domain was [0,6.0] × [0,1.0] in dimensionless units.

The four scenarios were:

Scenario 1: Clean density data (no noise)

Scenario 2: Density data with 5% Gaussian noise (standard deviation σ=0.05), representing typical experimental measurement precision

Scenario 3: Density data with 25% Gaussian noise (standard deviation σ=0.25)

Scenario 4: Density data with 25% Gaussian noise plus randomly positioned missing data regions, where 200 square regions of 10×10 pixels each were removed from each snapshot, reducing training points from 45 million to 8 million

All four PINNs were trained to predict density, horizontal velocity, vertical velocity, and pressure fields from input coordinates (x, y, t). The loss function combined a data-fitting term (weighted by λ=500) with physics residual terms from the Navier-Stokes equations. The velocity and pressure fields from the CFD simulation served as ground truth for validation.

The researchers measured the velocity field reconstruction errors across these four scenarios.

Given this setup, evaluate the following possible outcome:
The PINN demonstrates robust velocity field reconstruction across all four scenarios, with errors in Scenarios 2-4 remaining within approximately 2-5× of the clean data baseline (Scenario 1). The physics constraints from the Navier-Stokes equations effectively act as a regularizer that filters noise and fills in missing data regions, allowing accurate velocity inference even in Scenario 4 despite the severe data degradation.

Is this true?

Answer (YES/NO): NO